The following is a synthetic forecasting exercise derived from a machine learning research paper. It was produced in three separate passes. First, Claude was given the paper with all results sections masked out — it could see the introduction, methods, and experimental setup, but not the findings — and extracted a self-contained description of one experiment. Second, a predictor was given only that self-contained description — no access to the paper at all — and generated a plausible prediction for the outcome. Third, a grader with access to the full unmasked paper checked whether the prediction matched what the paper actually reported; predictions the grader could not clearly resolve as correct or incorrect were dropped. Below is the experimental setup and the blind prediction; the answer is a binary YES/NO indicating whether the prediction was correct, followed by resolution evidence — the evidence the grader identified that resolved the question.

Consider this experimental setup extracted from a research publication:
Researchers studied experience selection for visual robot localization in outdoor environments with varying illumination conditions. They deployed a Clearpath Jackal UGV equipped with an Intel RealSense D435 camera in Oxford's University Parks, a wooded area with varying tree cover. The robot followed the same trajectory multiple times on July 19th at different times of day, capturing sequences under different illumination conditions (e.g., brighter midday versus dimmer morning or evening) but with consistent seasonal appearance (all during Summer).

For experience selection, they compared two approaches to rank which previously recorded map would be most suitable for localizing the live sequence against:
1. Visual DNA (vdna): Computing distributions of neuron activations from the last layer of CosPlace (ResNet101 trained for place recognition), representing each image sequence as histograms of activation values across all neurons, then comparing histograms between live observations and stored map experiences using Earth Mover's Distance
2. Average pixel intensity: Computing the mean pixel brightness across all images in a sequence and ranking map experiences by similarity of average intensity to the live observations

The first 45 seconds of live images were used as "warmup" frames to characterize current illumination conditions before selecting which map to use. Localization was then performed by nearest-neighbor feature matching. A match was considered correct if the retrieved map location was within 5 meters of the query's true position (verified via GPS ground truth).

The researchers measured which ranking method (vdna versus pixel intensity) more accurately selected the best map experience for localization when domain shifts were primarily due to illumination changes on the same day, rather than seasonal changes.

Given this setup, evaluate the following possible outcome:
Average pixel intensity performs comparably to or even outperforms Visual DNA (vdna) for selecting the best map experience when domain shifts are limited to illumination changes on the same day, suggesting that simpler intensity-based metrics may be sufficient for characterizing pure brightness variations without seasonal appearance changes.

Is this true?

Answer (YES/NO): YES